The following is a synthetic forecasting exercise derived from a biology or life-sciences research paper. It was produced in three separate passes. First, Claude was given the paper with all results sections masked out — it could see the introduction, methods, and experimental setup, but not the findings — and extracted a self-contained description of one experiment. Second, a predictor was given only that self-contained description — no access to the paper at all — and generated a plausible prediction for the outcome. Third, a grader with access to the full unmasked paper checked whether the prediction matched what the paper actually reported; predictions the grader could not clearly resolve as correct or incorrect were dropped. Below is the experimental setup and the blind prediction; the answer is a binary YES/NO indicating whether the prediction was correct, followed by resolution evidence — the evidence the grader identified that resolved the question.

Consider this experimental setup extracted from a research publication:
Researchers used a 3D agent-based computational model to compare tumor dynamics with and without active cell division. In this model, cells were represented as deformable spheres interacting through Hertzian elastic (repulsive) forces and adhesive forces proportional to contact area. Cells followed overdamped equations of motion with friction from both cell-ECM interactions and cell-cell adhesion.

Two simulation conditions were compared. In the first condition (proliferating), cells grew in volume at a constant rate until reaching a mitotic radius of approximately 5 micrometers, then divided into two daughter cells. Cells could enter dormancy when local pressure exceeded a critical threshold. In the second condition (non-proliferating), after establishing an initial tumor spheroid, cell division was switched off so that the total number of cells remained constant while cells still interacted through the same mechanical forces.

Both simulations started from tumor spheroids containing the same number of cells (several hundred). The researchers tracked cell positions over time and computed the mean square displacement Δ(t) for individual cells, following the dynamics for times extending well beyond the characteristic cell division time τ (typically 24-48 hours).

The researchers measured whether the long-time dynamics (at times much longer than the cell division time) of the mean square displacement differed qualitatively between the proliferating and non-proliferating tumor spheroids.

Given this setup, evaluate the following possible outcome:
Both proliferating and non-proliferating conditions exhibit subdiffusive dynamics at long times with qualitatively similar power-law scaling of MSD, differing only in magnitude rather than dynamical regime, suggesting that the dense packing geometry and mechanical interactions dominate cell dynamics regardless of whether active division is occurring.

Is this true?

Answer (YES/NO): NO